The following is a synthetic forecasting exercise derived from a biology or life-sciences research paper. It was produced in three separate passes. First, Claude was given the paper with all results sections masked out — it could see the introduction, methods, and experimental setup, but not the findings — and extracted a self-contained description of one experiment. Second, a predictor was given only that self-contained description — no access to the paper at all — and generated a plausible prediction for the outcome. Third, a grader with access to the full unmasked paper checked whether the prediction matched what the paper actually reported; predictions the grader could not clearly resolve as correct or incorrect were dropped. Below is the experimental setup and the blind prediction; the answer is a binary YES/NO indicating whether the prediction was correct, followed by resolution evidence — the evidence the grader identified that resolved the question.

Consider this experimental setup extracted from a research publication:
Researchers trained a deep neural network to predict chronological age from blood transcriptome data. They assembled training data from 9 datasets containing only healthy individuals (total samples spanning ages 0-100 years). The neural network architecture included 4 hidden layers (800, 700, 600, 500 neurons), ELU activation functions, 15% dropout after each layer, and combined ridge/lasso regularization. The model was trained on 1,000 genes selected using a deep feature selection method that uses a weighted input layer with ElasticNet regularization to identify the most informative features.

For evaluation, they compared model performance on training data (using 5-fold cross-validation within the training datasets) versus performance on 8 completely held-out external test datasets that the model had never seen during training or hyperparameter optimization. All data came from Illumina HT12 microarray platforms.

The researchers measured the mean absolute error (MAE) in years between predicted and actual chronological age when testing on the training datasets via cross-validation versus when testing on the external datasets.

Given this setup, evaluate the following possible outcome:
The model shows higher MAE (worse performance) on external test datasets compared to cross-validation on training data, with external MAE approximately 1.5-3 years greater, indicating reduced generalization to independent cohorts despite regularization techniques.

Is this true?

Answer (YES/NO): NO